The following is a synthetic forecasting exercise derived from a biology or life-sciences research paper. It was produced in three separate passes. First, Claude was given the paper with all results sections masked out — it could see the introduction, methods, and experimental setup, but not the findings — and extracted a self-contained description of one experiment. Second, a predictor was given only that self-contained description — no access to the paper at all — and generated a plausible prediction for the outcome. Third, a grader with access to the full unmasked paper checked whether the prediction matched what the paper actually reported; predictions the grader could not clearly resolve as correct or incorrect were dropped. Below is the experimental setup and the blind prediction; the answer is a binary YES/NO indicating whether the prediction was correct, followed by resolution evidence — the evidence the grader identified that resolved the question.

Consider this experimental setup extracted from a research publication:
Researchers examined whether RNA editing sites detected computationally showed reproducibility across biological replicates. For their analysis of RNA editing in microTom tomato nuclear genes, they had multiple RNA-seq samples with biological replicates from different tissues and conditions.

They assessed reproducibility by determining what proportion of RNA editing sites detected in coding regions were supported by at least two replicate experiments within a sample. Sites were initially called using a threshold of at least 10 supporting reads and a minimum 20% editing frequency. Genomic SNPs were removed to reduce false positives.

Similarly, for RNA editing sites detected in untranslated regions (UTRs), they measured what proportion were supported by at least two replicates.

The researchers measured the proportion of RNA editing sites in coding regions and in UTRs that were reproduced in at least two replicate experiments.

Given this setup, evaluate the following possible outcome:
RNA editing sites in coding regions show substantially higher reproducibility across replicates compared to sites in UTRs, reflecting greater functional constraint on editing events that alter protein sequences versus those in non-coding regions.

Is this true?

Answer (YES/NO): NO